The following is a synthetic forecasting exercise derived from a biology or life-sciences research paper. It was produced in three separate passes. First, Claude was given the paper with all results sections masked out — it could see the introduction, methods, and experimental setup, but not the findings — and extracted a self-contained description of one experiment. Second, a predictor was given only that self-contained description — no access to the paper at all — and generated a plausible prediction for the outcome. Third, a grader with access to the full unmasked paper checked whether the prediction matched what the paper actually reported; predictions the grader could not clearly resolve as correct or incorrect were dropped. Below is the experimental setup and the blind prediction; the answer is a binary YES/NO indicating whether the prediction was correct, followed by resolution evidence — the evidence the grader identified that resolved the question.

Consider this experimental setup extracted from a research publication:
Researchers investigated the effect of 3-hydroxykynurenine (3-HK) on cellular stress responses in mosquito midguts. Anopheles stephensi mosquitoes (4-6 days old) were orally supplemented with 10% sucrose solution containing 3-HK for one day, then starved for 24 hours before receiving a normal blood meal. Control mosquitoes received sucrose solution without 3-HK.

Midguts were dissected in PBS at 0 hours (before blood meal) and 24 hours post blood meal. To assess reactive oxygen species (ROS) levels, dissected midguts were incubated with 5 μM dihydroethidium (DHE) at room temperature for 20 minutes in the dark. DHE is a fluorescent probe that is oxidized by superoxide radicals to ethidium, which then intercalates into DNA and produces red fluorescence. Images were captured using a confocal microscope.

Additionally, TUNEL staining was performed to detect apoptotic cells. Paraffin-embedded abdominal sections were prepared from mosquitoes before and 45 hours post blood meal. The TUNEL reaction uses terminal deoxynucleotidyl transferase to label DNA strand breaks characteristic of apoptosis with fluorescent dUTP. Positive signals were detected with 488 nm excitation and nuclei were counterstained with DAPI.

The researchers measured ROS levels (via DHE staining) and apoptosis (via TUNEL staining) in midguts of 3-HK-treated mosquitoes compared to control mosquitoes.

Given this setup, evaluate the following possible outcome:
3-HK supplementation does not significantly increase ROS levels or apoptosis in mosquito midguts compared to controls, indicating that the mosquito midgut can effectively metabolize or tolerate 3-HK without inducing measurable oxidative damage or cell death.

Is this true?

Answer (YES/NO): YES